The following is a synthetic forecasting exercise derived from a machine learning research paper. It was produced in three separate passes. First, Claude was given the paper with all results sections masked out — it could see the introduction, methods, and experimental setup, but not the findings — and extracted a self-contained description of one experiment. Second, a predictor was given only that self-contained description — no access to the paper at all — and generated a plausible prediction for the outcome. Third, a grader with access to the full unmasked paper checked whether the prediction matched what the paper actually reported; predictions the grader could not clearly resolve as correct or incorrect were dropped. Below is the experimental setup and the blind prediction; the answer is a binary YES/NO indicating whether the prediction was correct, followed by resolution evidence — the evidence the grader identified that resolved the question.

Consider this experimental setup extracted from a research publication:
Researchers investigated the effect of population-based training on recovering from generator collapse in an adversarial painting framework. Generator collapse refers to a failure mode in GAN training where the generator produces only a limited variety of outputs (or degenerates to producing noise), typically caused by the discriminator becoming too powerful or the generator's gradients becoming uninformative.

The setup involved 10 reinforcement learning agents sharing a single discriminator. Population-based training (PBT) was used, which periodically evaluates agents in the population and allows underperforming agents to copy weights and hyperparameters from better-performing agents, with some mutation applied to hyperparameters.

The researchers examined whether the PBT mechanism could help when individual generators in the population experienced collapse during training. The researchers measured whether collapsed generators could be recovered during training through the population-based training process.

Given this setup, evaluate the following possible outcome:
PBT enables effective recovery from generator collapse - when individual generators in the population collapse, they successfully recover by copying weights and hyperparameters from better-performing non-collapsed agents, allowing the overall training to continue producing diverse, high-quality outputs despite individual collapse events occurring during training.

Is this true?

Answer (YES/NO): YES